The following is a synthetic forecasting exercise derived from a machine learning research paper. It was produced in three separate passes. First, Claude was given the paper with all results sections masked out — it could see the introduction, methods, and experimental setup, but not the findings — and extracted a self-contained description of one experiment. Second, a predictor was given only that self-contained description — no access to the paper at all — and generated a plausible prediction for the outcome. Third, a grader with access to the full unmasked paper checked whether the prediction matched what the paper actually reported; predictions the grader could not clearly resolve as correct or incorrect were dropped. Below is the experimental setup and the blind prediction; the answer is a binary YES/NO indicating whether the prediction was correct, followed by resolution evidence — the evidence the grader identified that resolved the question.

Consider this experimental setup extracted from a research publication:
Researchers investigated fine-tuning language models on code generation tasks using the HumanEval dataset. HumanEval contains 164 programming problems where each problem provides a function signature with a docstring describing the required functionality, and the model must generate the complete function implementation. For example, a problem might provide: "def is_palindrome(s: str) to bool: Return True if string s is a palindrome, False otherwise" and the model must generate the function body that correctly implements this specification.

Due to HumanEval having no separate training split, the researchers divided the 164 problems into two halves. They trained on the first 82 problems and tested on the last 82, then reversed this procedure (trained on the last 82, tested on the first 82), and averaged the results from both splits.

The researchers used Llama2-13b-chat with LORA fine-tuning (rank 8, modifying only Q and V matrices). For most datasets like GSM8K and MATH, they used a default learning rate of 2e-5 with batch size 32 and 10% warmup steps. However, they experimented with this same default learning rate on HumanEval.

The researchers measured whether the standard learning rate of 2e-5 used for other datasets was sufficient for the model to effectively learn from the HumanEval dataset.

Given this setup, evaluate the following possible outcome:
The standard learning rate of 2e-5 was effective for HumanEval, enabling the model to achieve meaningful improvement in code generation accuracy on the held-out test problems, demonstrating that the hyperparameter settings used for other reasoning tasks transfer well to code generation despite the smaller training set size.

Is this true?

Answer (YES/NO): NO